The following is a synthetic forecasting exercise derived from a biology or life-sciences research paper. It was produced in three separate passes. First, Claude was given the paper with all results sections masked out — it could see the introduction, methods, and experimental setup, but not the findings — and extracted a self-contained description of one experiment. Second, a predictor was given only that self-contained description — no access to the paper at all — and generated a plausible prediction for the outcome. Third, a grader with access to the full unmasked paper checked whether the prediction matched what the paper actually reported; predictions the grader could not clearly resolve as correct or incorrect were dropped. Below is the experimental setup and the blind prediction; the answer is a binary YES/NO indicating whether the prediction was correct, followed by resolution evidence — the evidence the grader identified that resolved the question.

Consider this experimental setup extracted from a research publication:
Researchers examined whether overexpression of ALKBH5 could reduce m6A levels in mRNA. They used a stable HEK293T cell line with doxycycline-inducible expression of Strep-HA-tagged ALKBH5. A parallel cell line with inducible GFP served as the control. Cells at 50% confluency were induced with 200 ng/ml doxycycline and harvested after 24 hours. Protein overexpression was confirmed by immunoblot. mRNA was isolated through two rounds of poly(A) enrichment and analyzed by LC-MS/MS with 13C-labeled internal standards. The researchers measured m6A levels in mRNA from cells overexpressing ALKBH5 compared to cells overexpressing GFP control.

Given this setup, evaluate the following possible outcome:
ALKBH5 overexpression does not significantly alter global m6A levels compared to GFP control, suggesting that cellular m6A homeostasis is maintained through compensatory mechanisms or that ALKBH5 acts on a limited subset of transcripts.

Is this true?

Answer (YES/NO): NO